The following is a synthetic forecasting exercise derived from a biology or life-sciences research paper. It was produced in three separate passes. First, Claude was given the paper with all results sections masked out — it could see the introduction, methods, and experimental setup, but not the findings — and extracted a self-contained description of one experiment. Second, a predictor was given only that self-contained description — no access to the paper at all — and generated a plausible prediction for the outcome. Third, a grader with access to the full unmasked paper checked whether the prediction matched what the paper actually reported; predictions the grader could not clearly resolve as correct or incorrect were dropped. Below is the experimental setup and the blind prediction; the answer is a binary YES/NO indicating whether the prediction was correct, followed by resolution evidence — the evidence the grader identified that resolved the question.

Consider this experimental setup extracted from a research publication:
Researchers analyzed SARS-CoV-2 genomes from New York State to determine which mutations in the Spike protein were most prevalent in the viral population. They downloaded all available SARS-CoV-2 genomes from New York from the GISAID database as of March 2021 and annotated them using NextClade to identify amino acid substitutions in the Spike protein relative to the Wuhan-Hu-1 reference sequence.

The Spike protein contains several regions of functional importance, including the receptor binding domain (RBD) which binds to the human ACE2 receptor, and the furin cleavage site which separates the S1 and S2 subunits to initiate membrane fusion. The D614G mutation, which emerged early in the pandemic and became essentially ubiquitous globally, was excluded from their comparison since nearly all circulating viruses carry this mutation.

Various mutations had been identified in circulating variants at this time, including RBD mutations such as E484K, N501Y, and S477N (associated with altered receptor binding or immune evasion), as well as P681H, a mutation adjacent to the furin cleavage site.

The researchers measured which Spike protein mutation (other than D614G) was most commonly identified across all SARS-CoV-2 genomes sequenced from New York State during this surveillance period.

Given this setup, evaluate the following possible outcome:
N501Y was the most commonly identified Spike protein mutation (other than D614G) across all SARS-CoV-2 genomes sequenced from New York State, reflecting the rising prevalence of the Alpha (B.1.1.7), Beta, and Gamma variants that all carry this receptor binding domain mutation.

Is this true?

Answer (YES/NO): NO